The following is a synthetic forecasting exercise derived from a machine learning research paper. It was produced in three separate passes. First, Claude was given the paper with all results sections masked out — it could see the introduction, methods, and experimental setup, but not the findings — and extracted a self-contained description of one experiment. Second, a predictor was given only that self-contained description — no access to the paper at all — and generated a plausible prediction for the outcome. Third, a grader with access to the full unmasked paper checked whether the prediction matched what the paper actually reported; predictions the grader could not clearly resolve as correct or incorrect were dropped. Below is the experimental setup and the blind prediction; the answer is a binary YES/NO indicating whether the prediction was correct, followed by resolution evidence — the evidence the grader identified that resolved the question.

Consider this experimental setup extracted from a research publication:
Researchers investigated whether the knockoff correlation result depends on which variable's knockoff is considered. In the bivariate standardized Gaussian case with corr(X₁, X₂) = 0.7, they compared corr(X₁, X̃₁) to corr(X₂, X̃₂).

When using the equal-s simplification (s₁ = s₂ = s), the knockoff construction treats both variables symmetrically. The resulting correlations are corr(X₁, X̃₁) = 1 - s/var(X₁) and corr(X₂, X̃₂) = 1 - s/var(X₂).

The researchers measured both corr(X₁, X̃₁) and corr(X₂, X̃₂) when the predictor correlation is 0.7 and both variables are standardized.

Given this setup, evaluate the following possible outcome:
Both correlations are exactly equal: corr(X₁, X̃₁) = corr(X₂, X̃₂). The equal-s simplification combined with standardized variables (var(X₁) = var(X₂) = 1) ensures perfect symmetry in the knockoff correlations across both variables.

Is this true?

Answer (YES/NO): YES